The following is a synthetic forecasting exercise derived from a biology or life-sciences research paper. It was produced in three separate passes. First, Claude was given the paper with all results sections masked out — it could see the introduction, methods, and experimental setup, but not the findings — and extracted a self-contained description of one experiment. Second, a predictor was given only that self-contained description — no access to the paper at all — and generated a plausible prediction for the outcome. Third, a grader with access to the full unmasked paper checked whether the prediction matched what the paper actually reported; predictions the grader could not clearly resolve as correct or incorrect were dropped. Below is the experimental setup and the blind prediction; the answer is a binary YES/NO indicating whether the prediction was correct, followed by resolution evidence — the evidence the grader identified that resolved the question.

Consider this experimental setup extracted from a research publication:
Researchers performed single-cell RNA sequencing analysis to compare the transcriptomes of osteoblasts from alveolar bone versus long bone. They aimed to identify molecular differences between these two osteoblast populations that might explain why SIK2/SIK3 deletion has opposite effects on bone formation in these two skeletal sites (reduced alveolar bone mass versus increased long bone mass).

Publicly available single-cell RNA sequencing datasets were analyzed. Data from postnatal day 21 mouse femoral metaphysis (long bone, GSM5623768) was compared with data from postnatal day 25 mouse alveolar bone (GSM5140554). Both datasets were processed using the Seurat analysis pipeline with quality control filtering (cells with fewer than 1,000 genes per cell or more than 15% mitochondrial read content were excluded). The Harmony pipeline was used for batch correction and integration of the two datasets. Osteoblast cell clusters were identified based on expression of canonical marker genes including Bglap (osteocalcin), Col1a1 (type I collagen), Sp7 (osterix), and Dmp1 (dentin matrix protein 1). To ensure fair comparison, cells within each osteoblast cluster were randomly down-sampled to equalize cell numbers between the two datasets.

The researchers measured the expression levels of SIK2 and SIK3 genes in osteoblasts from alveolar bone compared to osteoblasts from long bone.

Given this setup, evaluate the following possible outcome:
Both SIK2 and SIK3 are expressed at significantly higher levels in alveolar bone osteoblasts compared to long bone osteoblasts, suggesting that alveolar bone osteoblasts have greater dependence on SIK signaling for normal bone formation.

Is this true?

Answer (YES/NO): NO